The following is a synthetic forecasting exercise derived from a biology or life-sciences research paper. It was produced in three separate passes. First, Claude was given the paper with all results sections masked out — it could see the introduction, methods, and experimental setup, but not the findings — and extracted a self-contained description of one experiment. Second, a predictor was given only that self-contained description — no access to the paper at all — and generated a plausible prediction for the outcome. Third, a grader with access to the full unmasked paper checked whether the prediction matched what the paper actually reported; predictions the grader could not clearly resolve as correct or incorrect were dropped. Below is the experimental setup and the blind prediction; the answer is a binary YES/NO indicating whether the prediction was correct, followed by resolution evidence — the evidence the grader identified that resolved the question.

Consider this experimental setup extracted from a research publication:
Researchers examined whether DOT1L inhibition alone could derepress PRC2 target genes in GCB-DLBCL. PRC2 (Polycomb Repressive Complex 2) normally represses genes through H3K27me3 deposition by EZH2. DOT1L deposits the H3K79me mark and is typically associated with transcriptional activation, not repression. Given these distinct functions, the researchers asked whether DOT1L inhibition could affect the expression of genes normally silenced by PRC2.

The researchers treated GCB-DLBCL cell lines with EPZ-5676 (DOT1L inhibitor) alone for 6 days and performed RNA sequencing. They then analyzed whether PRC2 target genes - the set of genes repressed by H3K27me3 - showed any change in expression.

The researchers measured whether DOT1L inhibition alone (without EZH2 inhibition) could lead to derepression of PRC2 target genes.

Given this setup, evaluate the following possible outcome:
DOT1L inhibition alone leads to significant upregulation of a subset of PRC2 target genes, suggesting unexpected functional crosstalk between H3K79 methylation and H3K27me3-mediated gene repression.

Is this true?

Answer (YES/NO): YES